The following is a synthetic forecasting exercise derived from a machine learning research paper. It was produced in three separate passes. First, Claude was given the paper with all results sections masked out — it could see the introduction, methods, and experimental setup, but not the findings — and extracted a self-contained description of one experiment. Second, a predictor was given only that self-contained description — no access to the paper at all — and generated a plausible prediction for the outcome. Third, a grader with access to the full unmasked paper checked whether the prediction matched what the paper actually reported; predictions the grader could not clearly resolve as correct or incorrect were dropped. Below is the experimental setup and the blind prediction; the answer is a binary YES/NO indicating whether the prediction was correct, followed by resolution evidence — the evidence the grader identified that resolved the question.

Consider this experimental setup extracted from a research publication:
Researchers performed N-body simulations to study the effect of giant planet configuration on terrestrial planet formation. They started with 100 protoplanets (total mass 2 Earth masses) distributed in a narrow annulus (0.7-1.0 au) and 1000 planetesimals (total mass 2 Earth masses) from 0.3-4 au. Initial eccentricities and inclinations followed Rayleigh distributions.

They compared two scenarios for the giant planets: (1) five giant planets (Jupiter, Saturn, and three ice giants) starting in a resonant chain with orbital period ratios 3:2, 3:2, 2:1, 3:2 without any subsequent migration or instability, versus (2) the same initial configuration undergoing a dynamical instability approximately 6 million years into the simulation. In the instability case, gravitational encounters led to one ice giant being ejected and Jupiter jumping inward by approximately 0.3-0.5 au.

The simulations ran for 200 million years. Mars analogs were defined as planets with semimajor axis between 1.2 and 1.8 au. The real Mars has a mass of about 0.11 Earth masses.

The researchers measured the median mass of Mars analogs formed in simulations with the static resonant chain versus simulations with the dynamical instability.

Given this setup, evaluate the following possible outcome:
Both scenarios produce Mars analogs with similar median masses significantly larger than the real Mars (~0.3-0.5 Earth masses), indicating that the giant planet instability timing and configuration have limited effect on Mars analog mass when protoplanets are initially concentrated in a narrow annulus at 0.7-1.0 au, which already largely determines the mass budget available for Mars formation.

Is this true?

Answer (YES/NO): NO